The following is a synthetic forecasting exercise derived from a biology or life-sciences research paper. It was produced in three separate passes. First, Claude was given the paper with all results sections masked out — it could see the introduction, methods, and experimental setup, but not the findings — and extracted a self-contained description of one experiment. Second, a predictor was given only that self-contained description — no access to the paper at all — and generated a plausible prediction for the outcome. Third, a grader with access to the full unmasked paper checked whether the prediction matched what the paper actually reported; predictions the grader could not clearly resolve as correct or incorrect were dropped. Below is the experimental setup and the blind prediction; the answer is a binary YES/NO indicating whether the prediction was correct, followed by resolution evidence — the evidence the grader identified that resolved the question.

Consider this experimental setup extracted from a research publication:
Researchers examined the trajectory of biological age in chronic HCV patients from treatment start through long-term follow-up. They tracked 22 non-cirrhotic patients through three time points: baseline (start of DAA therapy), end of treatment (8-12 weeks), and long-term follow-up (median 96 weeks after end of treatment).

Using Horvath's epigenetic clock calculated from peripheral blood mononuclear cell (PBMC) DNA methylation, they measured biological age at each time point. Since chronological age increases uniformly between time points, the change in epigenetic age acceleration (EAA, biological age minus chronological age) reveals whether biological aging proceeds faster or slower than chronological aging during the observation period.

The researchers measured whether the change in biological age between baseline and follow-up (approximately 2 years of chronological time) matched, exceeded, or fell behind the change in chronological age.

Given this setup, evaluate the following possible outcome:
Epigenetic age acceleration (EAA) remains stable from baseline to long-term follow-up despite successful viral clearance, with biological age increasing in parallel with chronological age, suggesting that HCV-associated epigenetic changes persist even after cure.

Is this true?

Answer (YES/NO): NO